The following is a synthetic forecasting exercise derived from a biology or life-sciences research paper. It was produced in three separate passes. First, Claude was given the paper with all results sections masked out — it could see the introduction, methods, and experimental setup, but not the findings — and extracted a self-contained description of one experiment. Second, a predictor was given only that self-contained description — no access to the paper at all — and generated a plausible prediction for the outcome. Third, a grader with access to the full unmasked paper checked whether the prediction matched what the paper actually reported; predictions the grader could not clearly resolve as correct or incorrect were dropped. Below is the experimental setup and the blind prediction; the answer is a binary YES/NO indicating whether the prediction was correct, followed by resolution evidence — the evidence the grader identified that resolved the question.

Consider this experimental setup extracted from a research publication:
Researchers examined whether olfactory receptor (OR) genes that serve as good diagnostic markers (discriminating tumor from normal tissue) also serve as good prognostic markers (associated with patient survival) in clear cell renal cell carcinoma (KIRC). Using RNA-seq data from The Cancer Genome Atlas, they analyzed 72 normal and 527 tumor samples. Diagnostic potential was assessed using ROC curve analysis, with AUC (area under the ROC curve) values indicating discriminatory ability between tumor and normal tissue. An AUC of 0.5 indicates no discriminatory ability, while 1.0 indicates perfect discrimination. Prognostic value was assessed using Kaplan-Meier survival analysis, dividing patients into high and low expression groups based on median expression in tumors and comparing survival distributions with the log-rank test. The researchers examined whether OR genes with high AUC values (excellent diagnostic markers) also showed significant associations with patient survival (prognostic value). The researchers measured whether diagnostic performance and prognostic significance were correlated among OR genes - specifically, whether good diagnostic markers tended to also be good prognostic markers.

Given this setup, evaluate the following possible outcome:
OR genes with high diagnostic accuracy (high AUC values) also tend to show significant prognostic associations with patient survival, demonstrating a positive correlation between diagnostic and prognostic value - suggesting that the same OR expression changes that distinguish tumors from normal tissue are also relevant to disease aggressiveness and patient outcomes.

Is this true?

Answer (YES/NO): NO